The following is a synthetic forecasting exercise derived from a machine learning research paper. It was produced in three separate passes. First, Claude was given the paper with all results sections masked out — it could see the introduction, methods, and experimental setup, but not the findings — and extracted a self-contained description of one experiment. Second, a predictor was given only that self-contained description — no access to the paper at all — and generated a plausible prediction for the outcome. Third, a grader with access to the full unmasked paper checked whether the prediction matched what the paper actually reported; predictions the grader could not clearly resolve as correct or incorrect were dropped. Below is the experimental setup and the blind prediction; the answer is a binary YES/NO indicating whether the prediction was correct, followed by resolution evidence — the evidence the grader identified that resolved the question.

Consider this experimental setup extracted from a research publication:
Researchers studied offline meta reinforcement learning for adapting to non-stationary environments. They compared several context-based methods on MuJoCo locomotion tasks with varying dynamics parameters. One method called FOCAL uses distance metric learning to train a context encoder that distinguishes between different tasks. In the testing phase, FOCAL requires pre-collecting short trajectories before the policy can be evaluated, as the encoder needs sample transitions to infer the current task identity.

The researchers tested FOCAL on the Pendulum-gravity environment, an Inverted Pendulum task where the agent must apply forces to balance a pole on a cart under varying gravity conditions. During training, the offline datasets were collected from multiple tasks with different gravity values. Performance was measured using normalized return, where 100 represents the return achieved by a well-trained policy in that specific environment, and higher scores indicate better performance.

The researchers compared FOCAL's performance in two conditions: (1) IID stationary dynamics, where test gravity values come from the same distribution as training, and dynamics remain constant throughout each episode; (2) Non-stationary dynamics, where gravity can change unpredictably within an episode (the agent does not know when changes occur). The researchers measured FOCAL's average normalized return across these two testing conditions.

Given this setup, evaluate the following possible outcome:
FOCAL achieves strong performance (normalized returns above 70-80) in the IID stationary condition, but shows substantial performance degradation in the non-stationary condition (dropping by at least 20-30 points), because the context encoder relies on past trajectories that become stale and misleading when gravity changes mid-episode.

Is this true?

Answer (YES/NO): YES